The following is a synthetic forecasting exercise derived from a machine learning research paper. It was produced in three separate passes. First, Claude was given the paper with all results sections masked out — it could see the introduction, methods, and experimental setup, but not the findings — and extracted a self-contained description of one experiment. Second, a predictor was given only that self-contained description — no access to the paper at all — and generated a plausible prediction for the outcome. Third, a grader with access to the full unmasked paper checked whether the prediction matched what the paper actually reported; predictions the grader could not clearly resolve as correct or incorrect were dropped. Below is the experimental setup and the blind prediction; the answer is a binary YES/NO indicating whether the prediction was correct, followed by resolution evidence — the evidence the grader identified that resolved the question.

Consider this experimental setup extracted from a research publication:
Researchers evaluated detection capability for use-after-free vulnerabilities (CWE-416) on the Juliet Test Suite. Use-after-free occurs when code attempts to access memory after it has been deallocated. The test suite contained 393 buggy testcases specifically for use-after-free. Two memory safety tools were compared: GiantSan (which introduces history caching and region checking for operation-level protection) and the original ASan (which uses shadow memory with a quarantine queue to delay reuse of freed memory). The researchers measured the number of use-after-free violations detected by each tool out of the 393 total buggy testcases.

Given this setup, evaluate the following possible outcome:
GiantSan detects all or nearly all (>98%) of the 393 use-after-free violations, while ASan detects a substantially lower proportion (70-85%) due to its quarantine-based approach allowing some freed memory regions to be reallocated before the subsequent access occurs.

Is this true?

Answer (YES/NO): NO